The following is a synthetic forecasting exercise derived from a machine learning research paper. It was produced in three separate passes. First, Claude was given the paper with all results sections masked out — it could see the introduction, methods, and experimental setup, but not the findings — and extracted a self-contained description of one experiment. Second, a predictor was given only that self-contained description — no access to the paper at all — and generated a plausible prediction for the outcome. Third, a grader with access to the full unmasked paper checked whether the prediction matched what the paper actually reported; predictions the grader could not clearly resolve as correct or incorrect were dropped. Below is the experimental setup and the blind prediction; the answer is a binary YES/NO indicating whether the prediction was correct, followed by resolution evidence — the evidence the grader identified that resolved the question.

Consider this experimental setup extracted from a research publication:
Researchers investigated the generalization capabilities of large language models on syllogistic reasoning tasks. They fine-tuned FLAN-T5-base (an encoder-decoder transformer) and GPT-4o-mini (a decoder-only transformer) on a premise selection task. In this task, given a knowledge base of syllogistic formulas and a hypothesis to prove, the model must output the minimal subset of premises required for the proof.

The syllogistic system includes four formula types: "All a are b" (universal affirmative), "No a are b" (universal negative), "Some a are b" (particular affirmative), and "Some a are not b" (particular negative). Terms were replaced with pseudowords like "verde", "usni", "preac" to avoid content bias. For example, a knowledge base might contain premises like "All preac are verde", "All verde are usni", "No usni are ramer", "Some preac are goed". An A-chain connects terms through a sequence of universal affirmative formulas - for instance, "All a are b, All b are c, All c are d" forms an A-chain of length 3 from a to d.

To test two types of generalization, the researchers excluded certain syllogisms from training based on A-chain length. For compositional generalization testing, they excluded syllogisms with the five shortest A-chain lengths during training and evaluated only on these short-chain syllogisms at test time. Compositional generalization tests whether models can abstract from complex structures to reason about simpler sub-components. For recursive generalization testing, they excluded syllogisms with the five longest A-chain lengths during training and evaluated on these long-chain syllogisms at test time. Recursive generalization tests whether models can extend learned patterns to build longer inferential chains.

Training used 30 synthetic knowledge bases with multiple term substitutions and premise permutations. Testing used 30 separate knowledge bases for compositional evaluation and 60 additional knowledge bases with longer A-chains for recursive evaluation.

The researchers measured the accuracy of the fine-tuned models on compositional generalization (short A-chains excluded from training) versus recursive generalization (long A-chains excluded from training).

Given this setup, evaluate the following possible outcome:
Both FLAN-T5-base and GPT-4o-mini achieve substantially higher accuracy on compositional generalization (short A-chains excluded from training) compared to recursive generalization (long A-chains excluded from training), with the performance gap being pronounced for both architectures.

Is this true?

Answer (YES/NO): NO